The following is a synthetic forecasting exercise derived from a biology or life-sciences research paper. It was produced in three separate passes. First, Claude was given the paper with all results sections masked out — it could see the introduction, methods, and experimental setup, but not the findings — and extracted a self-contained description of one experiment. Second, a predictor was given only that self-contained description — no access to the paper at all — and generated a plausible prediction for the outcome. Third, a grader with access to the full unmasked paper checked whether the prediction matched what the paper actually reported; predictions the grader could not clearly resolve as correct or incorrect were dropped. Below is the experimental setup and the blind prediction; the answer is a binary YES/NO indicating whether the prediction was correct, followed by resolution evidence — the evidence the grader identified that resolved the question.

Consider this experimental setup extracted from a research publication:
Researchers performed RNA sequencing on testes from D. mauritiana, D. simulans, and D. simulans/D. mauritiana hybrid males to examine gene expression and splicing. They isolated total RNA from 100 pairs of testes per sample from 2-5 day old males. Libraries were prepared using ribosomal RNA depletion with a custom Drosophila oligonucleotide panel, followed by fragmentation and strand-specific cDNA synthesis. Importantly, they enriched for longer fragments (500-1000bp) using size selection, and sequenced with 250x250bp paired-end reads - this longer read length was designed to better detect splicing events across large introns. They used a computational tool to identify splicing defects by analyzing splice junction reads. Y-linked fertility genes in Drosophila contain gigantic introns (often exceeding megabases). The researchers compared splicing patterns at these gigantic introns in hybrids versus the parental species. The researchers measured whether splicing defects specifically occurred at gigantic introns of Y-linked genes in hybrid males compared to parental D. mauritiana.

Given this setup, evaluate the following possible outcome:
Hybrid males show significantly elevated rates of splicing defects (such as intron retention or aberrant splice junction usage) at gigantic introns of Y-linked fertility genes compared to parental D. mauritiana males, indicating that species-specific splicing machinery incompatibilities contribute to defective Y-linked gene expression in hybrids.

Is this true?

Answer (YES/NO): YES